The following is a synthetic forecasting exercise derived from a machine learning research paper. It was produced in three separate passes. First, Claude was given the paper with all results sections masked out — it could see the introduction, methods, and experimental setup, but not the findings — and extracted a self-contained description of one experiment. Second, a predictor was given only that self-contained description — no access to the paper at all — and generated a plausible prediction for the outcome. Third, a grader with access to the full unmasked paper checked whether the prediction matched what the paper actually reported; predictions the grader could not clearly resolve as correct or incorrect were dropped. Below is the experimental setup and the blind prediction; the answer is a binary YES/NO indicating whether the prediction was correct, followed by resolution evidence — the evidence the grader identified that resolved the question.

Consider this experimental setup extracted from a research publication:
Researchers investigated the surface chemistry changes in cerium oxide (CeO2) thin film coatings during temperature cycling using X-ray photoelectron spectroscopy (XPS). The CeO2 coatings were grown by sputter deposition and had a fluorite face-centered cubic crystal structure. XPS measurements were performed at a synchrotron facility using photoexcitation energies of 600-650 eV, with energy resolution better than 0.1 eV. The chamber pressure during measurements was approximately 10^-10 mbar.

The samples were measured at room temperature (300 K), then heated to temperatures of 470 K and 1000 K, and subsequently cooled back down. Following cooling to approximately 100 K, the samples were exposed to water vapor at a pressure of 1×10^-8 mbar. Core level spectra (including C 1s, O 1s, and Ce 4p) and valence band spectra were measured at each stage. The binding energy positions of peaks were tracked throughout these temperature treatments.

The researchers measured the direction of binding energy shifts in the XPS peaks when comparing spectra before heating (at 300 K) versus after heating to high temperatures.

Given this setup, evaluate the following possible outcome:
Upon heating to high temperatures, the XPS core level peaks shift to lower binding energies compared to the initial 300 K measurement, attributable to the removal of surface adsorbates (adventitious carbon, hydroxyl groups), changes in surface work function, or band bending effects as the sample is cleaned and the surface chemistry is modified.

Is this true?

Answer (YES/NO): YES